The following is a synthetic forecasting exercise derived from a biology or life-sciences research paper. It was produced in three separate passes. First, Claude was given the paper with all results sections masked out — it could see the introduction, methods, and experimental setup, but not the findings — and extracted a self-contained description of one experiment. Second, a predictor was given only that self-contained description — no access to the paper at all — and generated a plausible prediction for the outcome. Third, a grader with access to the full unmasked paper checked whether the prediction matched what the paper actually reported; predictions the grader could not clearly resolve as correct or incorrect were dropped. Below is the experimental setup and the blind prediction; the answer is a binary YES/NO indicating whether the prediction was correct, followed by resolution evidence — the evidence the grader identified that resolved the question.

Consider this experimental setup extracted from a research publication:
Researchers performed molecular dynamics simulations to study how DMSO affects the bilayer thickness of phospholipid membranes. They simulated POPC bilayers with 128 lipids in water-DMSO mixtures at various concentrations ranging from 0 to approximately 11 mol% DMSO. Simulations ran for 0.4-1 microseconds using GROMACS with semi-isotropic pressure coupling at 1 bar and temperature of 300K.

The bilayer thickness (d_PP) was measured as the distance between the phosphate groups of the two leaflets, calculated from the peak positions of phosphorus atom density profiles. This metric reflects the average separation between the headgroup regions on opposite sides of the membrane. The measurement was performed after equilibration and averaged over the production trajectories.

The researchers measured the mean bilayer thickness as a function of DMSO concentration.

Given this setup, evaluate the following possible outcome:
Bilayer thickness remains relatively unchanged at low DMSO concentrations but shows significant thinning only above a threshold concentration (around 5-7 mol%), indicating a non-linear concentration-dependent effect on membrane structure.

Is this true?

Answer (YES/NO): NO